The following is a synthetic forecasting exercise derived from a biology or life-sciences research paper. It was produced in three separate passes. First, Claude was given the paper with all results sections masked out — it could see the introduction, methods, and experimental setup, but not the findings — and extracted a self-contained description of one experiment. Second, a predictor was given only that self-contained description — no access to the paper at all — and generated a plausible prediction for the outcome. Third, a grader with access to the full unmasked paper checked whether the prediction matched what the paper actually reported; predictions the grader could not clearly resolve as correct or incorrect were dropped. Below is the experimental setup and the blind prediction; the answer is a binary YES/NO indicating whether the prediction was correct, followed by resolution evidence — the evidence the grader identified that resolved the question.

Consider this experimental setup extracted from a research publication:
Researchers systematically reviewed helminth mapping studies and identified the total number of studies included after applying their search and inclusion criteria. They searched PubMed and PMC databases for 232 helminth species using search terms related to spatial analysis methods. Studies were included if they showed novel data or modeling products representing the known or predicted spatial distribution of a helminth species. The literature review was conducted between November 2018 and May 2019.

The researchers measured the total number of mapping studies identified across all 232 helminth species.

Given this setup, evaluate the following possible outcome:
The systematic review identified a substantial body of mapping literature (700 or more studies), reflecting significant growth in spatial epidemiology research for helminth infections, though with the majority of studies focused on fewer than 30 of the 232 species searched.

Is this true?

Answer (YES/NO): NO